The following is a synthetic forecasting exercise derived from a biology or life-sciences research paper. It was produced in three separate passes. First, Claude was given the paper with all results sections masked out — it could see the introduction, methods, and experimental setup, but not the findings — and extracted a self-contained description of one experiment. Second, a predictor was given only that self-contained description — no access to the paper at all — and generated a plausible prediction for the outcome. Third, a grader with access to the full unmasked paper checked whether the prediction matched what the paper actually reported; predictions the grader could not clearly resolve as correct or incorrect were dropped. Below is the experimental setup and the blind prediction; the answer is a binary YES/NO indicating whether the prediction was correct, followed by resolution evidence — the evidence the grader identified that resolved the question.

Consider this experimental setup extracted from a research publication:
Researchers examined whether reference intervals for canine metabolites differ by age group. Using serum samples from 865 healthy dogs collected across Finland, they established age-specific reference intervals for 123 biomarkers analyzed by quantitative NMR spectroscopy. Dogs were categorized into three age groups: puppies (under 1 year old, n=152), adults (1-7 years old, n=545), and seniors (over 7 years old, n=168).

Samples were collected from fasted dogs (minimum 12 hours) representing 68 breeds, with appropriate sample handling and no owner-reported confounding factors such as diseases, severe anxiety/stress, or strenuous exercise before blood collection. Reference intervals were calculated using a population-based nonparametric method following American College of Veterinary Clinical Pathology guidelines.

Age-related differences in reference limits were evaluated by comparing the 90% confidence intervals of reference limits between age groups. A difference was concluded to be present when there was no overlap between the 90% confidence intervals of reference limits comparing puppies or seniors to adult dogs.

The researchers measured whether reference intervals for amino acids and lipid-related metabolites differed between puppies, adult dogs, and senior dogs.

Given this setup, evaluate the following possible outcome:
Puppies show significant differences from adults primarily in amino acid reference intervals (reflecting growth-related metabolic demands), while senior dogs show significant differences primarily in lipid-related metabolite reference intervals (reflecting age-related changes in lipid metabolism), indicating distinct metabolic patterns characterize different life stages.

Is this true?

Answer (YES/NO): NO